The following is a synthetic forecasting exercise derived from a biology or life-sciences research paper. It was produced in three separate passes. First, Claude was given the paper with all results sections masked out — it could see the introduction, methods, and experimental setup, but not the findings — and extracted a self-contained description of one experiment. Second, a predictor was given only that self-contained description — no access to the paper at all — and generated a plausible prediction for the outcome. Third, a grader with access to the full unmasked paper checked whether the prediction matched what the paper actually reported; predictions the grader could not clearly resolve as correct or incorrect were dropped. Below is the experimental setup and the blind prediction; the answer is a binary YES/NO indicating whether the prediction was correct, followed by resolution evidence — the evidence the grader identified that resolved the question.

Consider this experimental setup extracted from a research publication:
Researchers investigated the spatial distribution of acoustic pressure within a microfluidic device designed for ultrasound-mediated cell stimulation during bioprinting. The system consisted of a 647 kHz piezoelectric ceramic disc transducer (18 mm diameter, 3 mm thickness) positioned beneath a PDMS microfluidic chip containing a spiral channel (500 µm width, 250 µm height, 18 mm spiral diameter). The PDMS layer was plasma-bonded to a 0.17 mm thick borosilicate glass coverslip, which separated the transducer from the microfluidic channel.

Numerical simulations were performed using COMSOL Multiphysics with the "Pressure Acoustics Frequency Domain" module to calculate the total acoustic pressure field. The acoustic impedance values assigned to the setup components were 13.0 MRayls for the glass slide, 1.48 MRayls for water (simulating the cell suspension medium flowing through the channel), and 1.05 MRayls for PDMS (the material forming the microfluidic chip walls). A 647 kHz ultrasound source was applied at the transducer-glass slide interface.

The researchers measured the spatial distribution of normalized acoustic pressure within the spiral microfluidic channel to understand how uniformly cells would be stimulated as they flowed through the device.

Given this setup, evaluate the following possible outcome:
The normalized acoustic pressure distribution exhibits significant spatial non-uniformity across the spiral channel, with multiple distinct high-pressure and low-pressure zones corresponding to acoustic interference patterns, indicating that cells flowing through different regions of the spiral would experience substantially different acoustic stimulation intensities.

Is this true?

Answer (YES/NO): NO